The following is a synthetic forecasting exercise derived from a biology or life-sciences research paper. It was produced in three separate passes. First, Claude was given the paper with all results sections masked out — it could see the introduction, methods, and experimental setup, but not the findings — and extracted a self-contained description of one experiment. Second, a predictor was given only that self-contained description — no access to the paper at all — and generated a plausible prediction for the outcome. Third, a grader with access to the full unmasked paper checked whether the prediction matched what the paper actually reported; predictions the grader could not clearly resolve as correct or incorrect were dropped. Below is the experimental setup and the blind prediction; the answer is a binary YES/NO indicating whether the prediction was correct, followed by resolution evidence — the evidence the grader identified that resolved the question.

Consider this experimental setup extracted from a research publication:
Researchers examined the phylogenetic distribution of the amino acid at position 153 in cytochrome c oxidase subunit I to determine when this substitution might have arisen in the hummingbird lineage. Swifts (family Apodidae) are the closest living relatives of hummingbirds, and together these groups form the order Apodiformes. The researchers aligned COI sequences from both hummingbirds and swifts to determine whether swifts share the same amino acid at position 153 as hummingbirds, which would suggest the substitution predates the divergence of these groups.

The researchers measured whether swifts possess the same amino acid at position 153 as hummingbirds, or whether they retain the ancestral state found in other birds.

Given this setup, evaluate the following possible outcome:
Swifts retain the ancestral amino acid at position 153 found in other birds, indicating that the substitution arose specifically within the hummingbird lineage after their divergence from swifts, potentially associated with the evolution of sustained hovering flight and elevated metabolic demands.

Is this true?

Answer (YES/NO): YES